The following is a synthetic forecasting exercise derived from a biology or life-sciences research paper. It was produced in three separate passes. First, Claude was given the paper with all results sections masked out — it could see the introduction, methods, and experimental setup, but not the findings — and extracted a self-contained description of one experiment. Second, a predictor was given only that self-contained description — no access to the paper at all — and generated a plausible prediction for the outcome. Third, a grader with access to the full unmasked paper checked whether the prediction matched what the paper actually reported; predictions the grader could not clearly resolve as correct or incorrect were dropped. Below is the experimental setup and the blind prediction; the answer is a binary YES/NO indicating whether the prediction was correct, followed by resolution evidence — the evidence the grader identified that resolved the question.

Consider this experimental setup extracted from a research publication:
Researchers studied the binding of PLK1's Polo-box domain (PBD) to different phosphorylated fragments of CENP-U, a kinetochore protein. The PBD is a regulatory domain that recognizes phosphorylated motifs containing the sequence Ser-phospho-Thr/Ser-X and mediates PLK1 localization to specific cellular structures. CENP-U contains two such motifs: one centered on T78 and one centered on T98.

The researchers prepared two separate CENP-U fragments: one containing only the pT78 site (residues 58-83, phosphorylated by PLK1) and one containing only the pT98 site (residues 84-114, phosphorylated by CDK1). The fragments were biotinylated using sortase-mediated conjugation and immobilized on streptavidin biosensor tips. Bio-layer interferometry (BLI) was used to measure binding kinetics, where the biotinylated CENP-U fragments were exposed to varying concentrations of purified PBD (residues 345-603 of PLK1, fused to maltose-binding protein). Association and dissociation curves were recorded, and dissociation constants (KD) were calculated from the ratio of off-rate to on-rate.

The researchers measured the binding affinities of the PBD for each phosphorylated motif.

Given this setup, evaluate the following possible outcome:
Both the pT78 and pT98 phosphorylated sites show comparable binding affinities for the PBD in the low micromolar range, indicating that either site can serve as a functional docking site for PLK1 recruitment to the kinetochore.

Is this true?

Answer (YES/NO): NO